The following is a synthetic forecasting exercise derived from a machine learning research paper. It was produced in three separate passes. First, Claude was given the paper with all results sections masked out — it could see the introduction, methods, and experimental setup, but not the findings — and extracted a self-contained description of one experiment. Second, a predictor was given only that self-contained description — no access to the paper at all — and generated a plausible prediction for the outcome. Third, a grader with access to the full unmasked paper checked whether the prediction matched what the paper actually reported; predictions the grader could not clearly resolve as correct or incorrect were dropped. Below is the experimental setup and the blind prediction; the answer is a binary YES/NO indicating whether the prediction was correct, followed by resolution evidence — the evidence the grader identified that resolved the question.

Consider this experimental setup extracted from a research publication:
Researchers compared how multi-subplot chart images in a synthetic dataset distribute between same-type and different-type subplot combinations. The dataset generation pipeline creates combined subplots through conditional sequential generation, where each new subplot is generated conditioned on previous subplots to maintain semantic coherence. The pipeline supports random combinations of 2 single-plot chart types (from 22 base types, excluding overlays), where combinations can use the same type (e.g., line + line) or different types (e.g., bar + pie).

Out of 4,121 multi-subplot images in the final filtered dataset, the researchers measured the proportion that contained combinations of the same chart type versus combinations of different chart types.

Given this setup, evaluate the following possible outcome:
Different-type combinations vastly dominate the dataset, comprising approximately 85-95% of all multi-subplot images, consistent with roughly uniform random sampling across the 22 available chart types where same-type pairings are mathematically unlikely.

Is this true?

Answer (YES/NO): NO